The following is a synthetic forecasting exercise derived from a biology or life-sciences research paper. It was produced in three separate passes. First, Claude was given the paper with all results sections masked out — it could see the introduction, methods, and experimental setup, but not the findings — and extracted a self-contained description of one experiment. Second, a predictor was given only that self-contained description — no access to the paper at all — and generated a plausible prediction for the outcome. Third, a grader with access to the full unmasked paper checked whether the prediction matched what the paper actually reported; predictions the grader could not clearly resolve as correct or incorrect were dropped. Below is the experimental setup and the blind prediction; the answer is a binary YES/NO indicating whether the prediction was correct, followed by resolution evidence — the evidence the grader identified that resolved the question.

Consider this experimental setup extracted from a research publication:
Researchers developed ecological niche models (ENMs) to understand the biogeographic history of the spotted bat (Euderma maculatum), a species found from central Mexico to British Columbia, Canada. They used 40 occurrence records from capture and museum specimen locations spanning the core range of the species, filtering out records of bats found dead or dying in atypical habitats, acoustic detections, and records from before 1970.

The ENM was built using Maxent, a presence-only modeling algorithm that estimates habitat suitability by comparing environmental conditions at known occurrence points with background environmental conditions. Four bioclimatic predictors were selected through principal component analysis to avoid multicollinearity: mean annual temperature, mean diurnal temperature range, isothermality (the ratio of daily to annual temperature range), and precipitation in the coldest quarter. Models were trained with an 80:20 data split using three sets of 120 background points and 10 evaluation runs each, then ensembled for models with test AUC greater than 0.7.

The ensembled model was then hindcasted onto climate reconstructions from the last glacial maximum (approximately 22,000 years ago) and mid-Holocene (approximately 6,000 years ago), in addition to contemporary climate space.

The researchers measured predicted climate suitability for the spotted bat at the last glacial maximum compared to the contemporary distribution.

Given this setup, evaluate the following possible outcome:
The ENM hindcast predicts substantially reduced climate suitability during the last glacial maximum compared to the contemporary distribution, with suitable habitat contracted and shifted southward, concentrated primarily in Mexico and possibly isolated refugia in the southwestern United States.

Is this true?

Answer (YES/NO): YES